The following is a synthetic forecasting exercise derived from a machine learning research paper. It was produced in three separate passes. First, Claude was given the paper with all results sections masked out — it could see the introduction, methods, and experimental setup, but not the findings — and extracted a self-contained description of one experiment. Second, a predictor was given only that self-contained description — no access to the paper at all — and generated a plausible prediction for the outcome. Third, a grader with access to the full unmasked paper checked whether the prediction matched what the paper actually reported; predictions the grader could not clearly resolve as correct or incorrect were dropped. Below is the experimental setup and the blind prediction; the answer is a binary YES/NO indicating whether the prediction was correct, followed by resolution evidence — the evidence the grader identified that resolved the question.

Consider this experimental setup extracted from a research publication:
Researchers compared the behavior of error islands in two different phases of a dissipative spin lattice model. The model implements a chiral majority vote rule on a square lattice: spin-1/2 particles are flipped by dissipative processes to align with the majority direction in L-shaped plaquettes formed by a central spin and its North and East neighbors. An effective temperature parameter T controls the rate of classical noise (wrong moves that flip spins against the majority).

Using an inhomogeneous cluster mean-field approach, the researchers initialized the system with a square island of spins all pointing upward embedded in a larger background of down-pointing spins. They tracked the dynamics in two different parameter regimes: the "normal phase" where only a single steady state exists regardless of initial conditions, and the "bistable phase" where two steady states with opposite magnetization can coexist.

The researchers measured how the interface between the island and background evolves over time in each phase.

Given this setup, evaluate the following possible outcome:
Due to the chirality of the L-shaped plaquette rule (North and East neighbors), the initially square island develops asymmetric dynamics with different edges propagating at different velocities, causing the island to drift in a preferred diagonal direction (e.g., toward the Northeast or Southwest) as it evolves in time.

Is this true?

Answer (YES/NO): NO